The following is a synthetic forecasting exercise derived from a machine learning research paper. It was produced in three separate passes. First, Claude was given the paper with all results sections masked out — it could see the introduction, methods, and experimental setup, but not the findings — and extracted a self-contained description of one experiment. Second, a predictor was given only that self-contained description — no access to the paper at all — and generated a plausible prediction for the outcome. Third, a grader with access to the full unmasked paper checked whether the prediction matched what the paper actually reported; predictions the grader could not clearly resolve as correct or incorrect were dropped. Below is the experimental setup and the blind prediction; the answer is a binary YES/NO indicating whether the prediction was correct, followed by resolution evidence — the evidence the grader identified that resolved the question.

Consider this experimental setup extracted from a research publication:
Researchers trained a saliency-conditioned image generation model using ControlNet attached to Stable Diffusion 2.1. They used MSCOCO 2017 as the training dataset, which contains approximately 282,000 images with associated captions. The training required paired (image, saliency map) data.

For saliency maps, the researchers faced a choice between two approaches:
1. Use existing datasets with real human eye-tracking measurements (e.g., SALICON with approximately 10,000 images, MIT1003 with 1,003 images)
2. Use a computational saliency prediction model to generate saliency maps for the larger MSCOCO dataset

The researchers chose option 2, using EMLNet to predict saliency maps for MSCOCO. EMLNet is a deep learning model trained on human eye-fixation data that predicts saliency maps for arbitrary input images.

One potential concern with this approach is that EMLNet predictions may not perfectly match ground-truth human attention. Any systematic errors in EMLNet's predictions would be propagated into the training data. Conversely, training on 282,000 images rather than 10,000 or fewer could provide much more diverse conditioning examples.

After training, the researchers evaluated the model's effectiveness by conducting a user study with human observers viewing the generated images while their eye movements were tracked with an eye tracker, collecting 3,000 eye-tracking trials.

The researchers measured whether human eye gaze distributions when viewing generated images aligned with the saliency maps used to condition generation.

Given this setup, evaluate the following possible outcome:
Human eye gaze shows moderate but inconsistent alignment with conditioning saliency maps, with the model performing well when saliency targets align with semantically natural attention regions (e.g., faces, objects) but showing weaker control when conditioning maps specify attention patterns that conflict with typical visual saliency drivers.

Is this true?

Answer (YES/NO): NO